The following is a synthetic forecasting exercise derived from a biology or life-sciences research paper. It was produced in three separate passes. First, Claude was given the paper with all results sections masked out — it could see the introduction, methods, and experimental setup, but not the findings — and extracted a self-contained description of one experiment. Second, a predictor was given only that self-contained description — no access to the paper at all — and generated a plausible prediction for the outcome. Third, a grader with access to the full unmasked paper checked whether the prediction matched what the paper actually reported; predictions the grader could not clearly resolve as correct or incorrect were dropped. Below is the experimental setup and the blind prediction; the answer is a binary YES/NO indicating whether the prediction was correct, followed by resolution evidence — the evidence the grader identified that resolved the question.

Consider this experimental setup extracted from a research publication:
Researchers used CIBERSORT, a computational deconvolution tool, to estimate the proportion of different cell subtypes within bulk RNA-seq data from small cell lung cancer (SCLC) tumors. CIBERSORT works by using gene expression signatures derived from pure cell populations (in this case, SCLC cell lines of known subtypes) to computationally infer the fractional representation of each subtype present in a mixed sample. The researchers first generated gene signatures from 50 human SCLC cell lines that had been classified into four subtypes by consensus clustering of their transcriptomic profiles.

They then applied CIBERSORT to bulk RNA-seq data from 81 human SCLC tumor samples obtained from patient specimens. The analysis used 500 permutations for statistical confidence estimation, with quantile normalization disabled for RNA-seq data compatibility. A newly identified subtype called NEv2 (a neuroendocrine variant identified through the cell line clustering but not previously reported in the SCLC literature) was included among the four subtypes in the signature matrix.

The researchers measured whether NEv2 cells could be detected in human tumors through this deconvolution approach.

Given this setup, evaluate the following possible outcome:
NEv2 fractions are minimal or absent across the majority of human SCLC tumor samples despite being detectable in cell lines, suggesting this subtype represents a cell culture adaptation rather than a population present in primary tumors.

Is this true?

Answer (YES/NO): NO